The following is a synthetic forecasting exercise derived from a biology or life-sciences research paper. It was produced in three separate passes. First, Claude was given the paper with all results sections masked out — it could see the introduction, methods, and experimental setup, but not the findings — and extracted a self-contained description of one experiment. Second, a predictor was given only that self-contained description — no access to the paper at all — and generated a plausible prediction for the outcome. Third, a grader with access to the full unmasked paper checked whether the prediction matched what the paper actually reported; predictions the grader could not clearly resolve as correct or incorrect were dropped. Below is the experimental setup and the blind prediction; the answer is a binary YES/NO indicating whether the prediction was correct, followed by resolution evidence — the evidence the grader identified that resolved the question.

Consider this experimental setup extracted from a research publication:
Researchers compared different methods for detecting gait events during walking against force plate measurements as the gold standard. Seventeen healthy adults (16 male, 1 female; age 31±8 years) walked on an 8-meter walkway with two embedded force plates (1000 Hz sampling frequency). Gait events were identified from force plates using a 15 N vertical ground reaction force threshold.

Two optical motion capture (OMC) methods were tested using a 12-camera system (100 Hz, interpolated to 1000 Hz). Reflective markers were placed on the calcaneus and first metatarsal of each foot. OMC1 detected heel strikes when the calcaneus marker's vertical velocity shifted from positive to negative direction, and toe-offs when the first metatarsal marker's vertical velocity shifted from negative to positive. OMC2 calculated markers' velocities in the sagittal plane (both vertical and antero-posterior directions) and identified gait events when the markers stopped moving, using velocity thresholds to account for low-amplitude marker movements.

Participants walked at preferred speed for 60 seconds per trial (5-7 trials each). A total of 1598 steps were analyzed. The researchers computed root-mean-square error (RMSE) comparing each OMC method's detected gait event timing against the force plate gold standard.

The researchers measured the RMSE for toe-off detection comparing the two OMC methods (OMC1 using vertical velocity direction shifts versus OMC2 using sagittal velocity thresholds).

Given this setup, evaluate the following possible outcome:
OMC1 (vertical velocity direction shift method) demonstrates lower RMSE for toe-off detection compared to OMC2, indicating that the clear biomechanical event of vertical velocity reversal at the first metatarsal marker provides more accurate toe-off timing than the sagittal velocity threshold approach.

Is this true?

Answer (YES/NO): YES